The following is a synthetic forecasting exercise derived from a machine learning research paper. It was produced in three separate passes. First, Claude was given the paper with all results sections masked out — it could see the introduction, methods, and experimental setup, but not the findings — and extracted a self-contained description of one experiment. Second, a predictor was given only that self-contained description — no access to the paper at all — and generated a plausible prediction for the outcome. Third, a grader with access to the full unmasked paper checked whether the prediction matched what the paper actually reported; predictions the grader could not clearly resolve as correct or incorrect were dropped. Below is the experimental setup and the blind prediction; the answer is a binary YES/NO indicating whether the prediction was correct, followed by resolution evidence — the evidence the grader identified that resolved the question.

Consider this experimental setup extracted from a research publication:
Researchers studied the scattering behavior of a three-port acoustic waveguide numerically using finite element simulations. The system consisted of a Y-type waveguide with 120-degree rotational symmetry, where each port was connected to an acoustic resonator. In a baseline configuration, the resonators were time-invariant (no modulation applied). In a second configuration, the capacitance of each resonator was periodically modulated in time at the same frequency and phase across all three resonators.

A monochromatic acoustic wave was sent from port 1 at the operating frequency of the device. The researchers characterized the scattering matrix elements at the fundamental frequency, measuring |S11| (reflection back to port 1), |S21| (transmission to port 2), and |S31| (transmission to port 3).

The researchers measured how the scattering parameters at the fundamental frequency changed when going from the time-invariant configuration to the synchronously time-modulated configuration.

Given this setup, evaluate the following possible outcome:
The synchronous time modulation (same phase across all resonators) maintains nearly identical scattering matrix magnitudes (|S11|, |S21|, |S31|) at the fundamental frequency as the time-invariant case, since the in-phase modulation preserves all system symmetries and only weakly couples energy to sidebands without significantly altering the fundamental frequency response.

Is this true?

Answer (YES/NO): NO